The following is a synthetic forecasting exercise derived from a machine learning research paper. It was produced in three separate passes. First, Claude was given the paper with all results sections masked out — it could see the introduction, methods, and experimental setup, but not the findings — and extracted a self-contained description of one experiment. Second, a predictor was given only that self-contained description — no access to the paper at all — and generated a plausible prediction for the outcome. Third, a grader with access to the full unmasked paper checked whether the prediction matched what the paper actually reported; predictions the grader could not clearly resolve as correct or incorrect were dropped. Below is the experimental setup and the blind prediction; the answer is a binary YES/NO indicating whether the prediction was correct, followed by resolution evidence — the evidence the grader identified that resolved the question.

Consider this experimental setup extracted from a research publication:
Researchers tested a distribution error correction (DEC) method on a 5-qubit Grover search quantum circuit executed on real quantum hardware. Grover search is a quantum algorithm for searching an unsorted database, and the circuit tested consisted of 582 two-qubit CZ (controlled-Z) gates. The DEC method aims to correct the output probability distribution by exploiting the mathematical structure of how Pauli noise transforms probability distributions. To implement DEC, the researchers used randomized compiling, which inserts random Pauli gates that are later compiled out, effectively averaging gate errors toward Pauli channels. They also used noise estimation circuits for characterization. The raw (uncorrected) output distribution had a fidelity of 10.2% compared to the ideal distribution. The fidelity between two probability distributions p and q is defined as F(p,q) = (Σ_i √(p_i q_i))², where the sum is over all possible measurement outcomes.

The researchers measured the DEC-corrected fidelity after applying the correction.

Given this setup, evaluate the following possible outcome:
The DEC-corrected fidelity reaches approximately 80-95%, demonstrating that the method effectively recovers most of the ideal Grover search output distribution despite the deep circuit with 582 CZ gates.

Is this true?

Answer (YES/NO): NO